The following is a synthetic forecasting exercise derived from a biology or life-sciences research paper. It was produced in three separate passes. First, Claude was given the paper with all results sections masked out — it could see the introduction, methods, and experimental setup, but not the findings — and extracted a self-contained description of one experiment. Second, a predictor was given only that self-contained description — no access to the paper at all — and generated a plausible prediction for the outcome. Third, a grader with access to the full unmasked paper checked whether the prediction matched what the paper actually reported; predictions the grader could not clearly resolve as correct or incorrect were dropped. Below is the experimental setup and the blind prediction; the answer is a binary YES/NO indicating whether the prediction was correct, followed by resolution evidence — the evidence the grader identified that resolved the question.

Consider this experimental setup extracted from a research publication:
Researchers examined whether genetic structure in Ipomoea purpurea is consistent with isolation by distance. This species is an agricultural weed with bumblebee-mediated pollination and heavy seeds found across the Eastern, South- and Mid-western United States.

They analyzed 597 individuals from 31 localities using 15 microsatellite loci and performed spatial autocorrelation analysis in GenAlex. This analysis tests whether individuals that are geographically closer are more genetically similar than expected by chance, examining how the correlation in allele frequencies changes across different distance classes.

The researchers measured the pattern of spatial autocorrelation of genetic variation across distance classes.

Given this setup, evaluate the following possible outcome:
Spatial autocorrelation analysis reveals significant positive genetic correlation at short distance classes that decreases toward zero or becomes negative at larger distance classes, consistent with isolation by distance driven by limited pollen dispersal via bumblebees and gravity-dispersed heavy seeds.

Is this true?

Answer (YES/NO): NO